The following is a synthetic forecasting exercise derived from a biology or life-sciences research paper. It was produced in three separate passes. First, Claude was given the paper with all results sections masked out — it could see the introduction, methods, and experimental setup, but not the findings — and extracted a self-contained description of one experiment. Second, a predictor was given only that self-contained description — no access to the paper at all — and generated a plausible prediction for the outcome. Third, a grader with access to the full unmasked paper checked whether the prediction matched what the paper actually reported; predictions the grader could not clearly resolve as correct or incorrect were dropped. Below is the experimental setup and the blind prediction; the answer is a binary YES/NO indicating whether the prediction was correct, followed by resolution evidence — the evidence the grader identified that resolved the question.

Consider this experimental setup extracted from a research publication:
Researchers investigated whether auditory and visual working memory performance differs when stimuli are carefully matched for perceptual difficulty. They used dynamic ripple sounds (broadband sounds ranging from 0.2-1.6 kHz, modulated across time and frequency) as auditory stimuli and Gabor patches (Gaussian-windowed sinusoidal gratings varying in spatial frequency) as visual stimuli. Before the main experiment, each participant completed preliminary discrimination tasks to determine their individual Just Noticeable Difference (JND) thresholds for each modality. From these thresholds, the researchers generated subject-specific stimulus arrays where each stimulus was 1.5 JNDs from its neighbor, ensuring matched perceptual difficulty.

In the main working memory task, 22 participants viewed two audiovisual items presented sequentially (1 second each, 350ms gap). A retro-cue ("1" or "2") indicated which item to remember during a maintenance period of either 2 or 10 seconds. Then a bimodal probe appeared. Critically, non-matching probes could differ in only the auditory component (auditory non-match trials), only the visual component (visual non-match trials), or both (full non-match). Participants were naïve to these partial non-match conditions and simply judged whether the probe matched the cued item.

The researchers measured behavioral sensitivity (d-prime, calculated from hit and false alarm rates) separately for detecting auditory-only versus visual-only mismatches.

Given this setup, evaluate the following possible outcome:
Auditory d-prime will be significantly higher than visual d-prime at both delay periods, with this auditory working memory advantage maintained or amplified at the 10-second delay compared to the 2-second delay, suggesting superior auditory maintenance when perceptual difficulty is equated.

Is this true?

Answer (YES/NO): NO